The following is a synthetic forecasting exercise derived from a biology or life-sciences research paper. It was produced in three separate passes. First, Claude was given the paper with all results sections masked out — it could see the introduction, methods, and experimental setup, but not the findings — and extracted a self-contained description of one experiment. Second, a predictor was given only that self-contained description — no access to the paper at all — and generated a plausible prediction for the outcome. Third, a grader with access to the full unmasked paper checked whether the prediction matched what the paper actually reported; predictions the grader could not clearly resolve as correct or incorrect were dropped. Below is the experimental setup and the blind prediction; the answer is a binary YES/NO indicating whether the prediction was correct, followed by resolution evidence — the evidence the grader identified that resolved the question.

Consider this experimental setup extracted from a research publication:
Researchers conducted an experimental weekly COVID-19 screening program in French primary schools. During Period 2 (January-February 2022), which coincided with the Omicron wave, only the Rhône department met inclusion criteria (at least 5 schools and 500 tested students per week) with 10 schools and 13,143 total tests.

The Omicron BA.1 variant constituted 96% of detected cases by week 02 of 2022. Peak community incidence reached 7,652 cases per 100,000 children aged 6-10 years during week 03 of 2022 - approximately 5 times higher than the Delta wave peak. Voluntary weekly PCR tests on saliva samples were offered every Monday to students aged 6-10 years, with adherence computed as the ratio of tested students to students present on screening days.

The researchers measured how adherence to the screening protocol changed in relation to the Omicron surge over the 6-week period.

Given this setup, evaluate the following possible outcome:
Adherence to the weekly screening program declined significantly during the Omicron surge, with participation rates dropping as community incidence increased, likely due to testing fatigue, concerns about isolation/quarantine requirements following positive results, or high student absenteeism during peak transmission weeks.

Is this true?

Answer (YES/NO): NO